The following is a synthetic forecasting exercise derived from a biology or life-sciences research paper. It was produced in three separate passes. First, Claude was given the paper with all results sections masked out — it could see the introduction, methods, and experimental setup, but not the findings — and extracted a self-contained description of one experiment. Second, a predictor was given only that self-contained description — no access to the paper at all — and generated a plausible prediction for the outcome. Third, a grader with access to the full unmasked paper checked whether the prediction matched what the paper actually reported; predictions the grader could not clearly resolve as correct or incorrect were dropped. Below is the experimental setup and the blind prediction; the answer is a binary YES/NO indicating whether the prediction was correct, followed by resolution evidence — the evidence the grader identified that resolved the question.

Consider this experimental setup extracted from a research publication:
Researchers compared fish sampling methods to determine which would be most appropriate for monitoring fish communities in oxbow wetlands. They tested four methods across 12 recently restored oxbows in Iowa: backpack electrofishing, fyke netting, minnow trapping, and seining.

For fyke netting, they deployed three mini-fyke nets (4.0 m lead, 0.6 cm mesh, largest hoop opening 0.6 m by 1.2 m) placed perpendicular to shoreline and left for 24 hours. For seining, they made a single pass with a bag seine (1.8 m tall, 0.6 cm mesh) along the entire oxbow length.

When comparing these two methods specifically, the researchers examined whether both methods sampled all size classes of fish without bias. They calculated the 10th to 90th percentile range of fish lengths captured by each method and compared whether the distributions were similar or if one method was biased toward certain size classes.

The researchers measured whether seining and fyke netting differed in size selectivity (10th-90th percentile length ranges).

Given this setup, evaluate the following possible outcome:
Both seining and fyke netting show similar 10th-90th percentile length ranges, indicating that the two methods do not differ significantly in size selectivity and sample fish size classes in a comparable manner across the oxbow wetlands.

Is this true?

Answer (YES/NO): YES